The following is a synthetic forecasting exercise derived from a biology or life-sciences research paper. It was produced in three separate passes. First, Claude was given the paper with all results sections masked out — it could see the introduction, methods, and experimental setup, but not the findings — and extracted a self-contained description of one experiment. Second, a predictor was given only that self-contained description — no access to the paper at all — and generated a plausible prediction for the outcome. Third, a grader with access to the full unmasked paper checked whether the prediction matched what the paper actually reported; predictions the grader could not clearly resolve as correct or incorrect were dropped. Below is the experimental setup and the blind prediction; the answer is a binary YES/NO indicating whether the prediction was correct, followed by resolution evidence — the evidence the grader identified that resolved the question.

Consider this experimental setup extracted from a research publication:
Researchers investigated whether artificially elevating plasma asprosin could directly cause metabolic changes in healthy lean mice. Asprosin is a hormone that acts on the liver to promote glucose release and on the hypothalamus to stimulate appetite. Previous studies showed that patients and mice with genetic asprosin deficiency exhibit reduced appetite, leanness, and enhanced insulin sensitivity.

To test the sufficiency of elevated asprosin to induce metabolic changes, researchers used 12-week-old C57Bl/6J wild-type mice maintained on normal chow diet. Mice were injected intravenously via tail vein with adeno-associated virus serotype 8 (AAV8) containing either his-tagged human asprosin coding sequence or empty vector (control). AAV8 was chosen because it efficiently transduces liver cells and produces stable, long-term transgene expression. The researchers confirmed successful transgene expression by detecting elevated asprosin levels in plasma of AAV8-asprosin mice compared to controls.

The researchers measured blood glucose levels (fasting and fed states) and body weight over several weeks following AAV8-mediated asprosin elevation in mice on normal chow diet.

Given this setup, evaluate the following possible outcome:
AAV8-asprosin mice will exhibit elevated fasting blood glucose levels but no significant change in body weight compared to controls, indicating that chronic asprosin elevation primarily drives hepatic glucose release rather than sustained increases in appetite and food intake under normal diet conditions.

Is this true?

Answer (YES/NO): NO